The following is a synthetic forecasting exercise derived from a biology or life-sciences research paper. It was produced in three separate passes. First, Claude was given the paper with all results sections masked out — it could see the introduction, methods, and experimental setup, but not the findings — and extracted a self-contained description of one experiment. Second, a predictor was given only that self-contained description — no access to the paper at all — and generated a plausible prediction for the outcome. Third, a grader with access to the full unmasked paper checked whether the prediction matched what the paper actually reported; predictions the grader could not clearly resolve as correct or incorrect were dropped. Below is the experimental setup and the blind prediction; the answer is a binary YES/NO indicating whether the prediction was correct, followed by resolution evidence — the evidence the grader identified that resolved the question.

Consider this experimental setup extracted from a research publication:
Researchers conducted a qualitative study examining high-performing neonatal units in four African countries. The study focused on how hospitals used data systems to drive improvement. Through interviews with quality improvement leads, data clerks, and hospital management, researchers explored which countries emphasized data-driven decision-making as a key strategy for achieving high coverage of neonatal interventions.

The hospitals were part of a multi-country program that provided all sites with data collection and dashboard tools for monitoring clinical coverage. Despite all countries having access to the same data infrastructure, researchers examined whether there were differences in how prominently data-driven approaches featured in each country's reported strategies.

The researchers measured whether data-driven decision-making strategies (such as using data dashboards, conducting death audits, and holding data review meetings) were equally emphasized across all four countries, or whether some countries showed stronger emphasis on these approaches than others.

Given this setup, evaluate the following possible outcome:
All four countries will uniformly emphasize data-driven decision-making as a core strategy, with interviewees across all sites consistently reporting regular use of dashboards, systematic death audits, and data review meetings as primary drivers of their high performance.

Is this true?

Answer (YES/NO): NO